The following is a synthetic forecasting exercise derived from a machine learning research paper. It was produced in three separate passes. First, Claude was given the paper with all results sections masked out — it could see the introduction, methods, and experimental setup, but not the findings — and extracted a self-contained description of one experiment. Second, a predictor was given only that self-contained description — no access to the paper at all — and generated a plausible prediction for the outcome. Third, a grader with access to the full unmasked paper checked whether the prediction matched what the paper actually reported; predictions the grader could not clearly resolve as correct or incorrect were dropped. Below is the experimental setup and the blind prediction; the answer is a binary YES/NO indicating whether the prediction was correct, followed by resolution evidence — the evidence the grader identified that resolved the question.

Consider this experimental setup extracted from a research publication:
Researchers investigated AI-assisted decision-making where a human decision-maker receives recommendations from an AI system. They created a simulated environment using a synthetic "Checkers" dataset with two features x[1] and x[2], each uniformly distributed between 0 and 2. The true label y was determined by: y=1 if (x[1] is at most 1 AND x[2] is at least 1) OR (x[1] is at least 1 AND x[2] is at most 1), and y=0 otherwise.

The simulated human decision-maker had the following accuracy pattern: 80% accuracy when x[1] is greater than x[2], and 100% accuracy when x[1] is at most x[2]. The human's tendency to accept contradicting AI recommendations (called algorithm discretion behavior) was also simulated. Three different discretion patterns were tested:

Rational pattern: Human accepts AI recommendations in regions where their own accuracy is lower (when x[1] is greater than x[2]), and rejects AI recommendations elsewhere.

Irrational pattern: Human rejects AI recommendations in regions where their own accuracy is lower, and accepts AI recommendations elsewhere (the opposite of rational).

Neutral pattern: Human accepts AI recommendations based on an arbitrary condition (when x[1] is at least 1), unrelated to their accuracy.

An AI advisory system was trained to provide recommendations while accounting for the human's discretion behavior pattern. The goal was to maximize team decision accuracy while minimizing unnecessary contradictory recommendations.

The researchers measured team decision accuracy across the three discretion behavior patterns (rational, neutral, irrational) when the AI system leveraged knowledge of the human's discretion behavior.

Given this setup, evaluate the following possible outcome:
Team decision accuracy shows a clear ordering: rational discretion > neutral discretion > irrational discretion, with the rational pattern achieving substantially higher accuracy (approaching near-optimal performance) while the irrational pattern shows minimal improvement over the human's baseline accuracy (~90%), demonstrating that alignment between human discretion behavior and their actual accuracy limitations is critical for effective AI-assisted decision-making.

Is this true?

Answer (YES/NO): NO